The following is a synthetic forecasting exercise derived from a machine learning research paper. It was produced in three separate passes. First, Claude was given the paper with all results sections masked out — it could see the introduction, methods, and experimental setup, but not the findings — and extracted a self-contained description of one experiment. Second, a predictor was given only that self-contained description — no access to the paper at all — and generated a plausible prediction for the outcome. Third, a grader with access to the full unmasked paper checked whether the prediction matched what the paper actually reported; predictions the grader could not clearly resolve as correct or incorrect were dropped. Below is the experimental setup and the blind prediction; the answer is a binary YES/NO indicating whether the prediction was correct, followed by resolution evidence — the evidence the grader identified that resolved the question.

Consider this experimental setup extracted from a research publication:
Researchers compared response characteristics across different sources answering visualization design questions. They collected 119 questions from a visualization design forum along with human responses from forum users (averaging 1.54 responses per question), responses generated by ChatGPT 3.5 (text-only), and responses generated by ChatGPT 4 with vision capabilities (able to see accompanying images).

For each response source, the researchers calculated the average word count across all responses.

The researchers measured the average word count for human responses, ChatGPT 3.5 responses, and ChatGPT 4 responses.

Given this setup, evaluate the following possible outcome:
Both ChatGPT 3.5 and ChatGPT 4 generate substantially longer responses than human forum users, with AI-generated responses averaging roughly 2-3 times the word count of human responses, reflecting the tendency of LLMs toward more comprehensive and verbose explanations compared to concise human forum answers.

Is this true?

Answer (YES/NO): NO